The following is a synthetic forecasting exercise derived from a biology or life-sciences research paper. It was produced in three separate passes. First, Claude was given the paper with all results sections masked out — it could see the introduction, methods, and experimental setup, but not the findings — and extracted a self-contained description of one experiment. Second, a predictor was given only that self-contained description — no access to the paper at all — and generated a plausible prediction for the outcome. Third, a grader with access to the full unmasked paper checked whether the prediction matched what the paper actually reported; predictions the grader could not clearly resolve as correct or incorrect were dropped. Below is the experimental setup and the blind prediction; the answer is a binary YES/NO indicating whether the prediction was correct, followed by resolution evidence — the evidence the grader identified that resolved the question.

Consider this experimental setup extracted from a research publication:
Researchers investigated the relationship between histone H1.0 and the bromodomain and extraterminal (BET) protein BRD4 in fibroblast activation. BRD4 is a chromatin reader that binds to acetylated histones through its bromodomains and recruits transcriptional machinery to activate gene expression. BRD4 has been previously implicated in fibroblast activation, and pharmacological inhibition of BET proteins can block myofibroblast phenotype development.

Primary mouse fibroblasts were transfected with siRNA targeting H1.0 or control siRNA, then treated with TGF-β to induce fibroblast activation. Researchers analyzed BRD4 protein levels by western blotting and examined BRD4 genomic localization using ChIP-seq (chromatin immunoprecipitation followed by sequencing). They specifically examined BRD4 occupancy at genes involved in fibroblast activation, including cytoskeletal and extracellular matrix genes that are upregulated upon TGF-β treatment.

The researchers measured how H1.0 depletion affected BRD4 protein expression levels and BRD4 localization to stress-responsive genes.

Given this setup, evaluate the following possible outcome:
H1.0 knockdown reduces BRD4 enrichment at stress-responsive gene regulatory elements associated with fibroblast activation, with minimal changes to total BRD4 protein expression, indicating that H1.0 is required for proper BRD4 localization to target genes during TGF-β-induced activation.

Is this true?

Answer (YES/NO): NO